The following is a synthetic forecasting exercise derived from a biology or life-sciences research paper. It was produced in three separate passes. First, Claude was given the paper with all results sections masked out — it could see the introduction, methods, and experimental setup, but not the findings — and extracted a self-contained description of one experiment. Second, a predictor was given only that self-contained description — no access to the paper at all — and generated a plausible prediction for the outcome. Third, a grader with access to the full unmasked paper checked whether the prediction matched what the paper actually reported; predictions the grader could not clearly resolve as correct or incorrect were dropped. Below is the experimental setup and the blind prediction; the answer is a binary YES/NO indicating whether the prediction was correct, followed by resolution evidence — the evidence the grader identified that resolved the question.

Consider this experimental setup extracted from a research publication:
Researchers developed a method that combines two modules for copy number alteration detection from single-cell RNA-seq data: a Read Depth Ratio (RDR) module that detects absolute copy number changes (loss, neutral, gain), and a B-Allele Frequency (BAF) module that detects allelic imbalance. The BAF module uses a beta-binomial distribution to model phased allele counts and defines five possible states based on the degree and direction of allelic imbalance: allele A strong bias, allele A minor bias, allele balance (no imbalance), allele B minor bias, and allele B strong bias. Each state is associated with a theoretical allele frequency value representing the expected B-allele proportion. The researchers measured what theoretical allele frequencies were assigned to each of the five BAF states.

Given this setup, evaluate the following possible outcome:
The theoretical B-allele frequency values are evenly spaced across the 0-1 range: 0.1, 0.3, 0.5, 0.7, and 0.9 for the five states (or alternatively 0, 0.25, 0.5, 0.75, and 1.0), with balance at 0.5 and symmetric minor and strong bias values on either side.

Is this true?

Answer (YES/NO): NO